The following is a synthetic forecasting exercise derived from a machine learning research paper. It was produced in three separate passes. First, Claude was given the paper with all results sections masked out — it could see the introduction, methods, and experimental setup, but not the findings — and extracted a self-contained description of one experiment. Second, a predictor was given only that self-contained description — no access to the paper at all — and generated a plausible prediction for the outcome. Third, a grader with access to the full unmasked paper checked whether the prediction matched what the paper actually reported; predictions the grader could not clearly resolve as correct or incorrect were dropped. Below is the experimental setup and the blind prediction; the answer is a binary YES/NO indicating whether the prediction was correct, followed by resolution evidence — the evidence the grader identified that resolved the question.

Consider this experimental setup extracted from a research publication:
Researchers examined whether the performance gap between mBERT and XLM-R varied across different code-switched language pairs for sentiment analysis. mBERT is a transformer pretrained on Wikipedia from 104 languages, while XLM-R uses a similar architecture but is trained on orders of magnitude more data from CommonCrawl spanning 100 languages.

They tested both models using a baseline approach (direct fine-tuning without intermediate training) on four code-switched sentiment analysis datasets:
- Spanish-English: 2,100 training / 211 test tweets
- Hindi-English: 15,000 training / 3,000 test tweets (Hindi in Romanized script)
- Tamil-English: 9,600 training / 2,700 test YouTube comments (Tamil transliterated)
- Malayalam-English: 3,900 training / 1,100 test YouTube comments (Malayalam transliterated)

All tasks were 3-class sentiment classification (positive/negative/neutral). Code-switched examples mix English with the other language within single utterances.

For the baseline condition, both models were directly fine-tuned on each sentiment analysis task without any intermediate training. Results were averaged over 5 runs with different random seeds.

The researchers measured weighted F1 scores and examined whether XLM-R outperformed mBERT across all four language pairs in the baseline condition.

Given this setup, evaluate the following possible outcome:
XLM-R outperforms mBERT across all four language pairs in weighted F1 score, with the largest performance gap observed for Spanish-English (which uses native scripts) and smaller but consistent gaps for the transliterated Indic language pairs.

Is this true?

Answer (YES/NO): NO